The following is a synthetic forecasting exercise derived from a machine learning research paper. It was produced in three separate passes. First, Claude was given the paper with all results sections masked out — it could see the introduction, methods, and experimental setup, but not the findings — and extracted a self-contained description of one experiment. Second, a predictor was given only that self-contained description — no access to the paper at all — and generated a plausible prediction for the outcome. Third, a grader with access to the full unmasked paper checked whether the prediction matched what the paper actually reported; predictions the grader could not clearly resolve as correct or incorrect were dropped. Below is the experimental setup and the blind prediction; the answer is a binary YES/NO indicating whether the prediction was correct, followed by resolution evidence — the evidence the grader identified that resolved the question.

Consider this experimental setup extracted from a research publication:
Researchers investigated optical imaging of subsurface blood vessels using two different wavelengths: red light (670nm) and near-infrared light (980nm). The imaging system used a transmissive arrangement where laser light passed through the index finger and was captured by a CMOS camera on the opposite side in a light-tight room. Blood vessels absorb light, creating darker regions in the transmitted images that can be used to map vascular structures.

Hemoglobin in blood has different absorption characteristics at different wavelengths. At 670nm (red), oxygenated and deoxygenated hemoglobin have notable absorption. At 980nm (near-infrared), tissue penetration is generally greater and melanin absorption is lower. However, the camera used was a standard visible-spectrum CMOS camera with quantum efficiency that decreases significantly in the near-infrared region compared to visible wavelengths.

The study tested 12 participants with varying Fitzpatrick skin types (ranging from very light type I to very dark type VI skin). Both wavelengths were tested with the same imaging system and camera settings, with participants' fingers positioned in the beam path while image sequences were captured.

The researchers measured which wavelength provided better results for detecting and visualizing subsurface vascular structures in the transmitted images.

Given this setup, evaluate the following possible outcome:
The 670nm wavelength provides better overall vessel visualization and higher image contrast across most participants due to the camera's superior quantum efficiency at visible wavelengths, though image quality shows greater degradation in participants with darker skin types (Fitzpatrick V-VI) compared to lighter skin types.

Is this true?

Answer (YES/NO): NO